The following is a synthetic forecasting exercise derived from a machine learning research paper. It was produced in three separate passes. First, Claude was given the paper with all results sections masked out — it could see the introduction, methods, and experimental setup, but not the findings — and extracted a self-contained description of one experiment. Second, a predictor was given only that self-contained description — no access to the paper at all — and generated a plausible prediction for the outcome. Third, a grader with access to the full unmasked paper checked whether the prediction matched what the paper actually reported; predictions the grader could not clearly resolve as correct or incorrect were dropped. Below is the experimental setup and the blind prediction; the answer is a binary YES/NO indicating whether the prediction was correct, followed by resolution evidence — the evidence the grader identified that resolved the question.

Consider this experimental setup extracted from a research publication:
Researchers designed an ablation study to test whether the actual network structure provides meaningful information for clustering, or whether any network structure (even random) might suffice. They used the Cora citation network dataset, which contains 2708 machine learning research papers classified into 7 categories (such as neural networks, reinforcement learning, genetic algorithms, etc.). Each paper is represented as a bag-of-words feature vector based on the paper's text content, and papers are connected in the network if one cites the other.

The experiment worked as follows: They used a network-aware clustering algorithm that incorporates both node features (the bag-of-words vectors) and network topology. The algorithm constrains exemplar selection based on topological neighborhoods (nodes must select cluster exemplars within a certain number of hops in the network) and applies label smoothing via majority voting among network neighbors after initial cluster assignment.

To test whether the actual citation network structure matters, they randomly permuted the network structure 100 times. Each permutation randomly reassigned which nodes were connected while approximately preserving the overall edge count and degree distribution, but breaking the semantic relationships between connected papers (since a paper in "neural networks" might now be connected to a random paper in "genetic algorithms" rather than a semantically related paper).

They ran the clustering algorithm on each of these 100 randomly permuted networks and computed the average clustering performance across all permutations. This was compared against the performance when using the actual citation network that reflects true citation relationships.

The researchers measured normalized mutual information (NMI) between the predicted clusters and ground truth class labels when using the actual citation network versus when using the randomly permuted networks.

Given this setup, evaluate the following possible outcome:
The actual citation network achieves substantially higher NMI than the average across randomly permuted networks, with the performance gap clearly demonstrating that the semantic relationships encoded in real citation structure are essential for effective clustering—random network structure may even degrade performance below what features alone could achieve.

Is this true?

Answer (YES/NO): YES